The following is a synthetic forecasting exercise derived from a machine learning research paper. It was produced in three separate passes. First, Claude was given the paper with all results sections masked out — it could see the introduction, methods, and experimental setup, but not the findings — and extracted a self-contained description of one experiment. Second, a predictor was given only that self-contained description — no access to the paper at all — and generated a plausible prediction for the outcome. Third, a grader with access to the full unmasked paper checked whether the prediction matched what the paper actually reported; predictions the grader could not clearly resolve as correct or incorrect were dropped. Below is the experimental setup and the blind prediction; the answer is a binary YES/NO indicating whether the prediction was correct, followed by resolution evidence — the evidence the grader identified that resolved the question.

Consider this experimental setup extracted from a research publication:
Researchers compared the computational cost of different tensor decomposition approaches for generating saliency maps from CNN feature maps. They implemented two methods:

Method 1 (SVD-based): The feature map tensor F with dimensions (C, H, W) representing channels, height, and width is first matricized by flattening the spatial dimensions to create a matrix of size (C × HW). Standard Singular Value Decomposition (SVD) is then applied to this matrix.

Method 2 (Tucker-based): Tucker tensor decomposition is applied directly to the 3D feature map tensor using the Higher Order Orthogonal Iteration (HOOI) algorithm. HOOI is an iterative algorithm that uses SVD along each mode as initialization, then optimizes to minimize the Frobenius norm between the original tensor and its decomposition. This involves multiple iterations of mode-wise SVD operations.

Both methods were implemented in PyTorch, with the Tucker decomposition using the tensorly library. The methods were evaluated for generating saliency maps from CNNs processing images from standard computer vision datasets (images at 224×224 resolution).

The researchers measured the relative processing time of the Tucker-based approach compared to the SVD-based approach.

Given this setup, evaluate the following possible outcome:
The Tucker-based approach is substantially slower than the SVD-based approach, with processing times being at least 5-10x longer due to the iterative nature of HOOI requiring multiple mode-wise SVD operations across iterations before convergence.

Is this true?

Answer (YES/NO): NO